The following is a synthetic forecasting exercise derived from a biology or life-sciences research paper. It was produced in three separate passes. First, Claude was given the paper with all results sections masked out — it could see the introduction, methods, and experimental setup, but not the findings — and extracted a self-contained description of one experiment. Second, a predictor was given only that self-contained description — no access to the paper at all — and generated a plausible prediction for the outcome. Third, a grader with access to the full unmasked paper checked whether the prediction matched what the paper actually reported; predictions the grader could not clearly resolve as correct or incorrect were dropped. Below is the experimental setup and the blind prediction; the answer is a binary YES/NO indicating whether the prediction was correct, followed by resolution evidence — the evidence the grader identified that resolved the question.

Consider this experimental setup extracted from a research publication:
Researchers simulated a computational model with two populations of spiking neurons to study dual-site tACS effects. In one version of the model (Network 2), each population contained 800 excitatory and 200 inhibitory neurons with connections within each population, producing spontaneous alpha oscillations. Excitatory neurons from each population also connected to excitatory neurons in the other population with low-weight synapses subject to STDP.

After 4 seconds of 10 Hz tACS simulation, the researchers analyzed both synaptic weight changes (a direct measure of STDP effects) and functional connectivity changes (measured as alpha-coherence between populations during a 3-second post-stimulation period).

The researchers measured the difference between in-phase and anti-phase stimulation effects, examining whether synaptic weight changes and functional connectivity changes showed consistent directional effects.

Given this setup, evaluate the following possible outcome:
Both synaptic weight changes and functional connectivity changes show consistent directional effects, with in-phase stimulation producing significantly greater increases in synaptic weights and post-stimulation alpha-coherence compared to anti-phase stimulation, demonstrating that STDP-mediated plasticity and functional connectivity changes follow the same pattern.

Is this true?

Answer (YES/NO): YES